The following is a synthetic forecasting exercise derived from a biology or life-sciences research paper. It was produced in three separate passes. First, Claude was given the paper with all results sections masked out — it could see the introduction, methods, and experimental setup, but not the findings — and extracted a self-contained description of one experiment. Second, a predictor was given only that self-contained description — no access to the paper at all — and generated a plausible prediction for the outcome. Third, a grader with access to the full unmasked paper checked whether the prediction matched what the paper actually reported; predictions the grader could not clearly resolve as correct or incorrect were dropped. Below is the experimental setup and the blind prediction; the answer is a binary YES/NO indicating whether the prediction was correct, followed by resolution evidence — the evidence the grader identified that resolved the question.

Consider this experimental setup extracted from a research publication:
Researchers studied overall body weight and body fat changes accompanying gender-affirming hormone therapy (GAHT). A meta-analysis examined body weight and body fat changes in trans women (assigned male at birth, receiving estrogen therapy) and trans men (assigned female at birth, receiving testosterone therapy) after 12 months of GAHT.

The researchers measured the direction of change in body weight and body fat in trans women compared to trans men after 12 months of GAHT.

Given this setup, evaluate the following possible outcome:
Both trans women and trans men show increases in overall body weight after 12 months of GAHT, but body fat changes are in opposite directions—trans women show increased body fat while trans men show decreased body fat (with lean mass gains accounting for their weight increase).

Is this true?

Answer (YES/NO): NO